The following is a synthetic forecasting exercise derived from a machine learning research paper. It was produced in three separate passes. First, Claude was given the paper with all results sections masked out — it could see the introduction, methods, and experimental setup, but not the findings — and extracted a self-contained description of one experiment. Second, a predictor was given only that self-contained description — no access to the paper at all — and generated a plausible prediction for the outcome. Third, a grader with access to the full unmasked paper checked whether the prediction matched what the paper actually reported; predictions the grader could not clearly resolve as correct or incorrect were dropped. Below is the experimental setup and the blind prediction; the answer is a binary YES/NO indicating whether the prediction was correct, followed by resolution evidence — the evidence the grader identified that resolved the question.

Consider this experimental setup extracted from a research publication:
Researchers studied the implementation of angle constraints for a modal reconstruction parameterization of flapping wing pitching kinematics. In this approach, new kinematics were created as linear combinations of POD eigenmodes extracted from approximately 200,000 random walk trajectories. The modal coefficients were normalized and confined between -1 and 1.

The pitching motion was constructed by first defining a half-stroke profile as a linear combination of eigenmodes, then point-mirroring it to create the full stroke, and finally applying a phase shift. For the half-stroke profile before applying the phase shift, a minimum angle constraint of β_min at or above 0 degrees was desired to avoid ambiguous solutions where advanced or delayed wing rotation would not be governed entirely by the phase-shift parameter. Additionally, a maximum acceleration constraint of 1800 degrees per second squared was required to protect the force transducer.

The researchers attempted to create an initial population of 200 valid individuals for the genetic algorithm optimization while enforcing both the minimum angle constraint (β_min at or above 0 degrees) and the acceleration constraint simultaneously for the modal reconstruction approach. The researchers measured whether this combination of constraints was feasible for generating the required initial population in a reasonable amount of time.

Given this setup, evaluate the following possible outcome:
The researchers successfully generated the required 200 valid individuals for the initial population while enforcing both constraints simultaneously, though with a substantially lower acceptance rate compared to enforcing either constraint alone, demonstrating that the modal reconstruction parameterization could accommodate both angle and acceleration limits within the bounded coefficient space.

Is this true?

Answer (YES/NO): NO